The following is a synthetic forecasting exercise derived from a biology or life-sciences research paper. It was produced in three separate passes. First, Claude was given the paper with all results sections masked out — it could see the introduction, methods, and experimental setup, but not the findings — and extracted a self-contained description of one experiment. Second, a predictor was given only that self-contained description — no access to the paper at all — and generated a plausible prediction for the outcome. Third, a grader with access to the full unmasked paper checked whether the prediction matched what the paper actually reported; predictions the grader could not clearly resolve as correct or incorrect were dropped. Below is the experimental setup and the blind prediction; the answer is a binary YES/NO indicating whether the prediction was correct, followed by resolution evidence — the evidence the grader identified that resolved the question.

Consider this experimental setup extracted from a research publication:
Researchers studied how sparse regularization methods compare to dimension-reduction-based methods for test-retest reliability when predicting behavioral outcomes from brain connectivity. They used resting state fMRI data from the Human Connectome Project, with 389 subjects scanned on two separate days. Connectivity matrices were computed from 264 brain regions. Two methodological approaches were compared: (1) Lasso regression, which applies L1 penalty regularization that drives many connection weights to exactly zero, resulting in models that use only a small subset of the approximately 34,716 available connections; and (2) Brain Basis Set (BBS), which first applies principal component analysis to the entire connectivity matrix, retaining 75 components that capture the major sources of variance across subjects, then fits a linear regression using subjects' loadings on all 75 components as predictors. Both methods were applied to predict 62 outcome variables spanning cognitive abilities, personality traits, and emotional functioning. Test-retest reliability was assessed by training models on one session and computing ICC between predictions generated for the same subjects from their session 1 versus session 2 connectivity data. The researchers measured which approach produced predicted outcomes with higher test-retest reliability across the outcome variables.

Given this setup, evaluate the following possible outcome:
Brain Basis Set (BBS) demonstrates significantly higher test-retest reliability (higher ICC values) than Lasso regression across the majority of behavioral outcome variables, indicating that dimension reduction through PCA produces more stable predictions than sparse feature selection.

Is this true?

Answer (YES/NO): YES